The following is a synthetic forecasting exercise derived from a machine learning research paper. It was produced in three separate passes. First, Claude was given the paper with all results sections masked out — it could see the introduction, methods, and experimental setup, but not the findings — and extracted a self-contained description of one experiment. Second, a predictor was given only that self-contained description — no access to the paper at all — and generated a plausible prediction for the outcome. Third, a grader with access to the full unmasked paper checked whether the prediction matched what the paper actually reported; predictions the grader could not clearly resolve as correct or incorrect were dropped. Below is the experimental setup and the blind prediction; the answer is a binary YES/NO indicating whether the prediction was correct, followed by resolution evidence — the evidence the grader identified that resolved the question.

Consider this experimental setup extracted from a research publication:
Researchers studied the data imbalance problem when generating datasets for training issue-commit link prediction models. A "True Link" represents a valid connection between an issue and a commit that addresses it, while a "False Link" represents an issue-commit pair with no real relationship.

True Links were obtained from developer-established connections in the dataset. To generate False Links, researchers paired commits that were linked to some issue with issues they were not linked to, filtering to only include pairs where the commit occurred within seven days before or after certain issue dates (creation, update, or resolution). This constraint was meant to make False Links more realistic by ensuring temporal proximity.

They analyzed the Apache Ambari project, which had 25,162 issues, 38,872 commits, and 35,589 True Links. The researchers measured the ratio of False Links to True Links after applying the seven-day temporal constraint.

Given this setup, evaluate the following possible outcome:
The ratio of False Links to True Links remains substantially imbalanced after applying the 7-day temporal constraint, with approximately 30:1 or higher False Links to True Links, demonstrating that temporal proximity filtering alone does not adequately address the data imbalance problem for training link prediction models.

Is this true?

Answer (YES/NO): YES